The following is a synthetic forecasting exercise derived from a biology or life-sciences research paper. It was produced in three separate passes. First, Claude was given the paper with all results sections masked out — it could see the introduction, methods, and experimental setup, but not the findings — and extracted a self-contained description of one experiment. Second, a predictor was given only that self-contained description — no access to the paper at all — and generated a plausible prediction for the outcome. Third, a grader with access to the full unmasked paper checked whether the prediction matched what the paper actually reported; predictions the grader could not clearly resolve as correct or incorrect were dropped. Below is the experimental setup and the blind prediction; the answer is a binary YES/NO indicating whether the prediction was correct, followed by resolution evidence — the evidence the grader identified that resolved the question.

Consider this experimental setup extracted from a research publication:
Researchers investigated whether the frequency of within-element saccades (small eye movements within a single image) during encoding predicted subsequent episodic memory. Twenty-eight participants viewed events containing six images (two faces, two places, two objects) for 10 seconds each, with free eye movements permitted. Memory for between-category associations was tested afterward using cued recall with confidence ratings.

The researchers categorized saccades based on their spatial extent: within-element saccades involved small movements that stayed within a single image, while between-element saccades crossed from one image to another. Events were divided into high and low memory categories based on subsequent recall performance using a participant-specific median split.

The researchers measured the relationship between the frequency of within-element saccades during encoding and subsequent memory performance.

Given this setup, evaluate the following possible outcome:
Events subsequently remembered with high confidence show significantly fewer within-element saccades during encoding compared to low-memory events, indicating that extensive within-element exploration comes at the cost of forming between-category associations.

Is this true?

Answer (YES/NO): NO